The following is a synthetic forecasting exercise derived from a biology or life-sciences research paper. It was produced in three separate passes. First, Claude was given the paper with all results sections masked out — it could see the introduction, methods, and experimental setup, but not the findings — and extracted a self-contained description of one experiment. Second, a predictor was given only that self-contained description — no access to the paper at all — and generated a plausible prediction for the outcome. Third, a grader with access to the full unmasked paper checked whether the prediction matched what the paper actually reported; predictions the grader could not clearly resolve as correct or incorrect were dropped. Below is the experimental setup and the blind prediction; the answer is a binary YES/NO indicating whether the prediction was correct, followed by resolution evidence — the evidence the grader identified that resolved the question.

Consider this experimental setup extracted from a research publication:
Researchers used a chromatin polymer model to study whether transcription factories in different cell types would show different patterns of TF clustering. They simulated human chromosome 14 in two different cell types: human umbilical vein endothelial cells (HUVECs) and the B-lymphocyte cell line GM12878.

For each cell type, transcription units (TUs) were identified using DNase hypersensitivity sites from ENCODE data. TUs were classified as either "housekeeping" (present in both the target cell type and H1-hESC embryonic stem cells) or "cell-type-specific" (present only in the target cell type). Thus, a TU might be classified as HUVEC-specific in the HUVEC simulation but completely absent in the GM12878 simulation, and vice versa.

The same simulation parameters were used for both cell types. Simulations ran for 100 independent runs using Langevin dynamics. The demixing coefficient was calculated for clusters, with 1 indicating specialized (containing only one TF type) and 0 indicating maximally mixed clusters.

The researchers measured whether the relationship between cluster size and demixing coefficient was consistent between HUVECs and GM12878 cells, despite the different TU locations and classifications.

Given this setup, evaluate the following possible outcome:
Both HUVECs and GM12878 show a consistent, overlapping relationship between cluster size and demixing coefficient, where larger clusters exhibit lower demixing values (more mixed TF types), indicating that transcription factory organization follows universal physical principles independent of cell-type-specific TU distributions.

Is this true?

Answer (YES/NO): YES